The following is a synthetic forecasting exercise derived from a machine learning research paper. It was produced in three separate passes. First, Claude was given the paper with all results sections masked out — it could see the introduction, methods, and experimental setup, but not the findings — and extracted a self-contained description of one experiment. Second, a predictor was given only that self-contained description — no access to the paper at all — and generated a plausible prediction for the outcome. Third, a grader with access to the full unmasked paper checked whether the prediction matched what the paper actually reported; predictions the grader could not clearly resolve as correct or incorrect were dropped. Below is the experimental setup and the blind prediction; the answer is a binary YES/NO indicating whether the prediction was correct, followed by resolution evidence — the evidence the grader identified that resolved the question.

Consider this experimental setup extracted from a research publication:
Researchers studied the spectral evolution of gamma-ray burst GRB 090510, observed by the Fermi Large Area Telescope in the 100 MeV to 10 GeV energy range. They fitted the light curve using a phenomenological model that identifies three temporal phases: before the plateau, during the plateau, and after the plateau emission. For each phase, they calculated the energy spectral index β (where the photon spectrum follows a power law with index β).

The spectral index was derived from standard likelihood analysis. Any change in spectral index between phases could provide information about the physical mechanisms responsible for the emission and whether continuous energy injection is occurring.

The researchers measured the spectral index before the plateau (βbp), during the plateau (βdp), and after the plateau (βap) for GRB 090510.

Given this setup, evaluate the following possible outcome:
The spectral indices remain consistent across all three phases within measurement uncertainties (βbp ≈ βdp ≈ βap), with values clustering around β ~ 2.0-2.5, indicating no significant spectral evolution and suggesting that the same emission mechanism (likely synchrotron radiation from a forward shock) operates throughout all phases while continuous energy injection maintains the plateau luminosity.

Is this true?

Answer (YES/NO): NO